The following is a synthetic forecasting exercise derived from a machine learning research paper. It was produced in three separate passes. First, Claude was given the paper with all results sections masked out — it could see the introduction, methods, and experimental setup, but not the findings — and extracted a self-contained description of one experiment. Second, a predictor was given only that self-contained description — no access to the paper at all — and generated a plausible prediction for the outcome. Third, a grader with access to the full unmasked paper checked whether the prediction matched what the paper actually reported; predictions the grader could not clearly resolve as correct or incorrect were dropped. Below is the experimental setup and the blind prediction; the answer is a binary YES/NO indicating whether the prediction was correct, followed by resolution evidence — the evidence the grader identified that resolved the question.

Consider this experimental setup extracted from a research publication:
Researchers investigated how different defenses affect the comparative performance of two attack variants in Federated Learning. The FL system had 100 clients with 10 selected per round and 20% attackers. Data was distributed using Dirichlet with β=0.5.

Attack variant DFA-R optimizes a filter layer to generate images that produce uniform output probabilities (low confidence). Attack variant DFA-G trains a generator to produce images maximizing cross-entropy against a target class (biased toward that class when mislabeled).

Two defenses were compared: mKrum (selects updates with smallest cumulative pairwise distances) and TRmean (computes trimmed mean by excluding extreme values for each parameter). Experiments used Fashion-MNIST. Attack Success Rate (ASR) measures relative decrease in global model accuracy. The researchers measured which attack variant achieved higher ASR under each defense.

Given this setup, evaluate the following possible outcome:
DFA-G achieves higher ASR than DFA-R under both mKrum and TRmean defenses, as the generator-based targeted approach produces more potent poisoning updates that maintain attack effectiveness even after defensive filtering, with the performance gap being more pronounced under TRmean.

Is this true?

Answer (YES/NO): NO